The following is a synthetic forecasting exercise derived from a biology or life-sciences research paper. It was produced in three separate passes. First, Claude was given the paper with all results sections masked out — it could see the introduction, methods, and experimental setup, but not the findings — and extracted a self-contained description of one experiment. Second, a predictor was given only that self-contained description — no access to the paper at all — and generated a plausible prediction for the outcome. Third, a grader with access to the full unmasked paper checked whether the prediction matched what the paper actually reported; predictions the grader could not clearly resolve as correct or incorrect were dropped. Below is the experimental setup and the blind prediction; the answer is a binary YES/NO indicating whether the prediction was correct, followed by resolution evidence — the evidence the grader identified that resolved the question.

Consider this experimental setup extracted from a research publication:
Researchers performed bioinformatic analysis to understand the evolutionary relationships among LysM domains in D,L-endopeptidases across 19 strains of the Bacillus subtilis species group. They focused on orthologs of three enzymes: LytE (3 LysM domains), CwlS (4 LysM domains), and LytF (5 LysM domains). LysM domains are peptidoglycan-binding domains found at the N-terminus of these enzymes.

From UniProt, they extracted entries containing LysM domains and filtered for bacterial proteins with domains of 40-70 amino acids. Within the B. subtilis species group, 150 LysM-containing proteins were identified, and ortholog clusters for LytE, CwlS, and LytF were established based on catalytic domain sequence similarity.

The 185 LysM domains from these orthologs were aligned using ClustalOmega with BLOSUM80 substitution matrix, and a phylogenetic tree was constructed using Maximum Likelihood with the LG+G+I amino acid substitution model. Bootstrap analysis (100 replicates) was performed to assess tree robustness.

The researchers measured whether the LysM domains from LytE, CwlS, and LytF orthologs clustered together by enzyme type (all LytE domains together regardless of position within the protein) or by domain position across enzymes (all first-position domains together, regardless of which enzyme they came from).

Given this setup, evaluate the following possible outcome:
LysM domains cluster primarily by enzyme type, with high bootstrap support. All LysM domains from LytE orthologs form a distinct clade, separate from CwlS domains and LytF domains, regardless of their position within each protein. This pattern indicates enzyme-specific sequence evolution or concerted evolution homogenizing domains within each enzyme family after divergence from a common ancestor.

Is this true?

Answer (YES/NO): NO